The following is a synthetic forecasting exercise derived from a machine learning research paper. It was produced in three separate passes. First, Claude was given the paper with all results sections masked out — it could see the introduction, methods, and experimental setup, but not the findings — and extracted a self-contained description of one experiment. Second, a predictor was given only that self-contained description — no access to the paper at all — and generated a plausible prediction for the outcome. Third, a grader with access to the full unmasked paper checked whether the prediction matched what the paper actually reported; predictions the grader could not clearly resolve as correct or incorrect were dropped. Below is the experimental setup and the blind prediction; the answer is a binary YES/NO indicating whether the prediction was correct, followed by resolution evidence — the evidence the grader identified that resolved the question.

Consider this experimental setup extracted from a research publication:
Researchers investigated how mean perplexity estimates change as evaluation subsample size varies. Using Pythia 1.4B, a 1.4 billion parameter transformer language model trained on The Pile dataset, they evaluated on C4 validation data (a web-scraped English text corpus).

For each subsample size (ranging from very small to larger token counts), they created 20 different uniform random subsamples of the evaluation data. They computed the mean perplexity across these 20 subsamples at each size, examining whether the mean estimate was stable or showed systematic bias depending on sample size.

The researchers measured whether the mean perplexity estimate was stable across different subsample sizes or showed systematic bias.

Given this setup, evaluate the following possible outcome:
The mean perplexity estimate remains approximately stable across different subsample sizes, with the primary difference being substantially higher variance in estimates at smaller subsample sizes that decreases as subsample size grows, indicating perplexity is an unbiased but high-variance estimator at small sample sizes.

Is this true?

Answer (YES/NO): YES